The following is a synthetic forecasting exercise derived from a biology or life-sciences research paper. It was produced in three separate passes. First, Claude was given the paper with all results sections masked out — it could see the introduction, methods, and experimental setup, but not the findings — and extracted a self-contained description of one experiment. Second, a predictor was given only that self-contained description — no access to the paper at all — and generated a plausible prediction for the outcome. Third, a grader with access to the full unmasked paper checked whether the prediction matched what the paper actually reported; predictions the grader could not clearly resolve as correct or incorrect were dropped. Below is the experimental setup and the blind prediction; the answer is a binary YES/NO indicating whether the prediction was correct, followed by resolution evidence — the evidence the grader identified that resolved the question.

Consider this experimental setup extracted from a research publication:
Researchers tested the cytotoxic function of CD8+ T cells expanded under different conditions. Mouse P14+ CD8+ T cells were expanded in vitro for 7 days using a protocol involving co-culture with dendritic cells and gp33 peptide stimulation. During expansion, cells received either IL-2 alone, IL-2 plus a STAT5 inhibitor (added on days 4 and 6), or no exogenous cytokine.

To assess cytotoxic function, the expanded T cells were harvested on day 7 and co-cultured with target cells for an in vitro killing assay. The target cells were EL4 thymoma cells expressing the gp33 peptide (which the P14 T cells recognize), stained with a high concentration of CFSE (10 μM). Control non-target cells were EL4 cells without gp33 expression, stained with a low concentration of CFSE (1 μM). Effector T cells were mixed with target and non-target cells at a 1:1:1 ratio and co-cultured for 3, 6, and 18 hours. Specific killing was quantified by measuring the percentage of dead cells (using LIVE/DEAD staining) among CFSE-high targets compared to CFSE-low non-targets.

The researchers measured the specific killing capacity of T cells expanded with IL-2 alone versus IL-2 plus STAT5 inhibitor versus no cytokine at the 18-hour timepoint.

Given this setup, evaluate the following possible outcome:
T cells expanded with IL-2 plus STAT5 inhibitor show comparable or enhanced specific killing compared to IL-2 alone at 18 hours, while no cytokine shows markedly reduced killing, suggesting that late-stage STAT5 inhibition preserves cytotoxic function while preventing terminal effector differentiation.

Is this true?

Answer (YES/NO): YES